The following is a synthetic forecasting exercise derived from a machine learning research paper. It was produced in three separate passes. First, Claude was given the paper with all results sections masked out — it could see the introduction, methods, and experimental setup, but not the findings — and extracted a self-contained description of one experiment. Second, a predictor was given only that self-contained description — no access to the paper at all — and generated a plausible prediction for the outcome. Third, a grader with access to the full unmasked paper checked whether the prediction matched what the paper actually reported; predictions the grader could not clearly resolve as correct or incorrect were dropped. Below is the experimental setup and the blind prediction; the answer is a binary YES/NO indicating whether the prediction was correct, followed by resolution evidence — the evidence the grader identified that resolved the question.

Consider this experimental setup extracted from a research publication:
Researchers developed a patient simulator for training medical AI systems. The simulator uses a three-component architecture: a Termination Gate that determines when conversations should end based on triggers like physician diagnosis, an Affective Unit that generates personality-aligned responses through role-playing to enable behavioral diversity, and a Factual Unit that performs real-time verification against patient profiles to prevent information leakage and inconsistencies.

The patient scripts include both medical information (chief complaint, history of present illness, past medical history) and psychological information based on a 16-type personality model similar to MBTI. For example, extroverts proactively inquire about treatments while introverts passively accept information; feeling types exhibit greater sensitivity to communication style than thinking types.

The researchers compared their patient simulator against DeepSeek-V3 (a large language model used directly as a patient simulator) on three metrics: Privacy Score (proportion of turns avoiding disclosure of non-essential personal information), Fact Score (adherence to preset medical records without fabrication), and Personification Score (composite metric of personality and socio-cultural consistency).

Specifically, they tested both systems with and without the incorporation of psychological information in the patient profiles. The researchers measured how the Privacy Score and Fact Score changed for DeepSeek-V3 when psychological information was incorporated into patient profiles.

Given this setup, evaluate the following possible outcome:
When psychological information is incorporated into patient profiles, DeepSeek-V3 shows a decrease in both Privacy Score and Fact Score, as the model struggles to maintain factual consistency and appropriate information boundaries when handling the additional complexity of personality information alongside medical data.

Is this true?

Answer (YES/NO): YES